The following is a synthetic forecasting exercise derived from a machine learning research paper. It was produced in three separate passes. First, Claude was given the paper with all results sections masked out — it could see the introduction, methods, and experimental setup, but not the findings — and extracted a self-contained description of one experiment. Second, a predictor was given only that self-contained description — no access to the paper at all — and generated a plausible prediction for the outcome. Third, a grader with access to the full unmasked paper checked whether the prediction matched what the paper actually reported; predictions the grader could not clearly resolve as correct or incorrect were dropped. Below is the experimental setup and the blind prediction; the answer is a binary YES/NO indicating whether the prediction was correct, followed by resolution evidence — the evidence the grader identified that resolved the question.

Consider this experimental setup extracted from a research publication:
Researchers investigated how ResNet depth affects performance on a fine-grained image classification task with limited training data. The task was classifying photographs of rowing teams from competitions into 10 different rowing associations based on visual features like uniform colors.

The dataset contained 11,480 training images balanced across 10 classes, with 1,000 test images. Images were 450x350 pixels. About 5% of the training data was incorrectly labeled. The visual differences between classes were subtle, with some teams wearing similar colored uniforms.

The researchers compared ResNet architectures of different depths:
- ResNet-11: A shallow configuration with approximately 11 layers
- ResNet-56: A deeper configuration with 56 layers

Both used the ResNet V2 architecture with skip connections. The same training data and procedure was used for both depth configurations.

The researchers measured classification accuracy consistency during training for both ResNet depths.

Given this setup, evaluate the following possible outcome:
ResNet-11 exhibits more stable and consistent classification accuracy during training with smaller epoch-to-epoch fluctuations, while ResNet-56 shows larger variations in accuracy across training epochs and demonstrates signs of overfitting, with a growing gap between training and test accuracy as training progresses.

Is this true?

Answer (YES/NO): YES